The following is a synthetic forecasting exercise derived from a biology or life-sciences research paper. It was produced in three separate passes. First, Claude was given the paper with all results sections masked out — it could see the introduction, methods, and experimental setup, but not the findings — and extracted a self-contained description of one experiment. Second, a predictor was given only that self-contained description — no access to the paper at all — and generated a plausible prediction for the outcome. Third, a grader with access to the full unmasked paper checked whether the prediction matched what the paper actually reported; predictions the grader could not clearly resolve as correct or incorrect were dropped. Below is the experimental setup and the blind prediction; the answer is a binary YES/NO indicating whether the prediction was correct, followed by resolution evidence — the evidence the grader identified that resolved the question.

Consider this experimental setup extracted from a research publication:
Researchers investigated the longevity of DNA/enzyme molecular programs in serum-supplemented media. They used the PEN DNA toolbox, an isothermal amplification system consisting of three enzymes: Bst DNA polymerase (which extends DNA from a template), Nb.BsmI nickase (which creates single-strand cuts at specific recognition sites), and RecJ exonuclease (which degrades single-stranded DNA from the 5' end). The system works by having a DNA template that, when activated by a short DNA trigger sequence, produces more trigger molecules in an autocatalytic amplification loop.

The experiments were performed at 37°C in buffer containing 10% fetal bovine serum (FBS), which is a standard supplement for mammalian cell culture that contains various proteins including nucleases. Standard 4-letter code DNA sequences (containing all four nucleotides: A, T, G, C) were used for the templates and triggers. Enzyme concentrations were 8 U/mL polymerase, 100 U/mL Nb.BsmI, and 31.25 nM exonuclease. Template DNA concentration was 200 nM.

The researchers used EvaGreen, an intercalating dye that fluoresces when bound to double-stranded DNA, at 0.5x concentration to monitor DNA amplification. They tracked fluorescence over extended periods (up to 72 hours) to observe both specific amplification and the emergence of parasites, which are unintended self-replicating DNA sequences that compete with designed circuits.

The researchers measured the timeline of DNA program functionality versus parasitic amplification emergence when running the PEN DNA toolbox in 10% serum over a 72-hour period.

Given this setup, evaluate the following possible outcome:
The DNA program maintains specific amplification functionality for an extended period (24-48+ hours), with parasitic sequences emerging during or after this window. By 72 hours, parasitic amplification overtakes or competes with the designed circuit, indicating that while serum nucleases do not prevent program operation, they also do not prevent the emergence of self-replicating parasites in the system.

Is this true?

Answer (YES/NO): NO